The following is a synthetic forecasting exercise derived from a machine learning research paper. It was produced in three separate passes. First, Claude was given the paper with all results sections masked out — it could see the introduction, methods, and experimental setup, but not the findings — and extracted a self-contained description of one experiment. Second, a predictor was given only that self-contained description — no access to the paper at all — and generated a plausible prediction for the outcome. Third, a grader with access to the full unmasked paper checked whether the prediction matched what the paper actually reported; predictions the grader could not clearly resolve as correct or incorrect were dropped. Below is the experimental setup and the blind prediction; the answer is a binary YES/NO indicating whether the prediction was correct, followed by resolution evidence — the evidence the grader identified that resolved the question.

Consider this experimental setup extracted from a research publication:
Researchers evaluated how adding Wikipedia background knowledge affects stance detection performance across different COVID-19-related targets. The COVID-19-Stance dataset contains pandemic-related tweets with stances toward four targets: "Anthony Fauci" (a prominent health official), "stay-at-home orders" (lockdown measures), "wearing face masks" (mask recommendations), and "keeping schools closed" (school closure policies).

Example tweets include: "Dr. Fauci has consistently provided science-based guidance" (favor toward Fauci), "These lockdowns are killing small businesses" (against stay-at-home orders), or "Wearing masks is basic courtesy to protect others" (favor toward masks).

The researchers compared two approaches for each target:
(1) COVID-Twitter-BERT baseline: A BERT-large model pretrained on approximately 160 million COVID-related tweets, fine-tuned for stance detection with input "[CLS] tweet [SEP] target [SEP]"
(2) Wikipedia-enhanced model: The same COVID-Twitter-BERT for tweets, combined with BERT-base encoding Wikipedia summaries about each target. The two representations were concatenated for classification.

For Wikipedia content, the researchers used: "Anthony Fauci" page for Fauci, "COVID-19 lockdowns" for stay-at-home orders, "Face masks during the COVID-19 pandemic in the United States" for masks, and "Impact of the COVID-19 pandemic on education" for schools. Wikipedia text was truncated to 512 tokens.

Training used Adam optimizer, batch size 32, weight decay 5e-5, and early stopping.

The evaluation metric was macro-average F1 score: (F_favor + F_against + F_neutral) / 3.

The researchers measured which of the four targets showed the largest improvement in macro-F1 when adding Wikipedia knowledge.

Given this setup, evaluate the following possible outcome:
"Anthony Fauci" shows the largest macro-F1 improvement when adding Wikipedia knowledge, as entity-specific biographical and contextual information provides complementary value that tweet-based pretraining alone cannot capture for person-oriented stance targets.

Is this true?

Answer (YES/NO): NO